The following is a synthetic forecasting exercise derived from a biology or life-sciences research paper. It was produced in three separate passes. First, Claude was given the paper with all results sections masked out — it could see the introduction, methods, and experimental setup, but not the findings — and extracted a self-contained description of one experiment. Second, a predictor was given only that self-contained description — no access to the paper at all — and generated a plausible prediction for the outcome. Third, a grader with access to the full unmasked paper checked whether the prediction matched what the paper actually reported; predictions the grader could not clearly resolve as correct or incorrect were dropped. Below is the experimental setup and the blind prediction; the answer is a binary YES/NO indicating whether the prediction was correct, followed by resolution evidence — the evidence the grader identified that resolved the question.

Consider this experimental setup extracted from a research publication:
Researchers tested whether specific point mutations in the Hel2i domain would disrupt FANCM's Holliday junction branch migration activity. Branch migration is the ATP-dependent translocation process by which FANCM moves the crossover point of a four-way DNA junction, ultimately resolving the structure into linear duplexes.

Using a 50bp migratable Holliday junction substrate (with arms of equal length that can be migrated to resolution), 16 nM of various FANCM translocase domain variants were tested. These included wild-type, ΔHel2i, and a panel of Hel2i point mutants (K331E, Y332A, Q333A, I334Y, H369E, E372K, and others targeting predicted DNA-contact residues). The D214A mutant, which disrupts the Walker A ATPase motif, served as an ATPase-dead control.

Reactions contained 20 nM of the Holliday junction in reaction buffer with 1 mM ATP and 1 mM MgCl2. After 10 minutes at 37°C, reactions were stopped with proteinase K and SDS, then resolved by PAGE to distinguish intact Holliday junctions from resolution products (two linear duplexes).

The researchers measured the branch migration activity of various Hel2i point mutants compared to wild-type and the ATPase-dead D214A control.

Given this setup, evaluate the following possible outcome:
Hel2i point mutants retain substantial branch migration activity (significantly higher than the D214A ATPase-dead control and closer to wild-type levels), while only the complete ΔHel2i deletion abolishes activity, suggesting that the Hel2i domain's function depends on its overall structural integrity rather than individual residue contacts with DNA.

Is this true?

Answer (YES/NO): NO